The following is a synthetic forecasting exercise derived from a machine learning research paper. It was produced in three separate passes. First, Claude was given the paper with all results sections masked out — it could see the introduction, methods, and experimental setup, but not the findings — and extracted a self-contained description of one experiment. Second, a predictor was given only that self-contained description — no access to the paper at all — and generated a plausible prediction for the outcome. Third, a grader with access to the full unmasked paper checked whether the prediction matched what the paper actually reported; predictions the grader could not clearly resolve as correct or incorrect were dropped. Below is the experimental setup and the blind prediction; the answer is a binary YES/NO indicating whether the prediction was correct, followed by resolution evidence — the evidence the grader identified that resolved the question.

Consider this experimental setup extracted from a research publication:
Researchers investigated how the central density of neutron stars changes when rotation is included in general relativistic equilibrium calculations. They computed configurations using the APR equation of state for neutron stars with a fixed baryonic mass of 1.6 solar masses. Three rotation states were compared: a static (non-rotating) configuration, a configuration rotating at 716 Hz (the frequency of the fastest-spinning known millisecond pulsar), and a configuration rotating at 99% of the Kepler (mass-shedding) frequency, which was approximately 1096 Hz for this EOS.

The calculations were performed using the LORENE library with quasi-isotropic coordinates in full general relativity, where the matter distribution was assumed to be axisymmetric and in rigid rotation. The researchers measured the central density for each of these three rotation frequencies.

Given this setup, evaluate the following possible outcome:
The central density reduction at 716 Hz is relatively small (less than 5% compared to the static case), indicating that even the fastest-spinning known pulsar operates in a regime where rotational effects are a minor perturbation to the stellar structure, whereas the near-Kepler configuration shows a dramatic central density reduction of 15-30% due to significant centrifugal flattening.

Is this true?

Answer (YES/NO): NO